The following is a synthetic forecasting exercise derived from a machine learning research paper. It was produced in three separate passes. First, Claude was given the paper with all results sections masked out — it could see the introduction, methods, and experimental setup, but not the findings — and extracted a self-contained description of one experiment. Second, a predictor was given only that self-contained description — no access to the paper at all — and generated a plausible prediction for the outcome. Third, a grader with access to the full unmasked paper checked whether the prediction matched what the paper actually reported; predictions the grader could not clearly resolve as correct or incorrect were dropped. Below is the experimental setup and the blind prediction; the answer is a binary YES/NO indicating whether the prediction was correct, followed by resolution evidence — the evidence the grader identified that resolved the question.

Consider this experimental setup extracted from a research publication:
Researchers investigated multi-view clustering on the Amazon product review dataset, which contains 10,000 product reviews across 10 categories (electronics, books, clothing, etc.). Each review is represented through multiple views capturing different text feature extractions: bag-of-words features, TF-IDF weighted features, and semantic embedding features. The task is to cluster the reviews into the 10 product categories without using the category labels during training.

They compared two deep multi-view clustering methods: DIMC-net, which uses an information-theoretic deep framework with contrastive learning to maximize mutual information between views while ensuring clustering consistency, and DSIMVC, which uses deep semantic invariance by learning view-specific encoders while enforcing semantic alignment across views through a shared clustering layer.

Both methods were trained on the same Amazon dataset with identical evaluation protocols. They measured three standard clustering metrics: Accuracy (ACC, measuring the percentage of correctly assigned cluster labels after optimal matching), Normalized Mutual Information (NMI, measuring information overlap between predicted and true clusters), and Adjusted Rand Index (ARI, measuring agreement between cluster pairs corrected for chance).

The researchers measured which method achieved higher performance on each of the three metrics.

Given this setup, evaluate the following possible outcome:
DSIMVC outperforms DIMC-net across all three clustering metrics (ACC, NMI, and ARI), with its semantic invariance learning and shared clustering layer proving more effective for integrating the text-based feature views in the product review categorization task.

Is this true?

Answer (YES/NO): NO